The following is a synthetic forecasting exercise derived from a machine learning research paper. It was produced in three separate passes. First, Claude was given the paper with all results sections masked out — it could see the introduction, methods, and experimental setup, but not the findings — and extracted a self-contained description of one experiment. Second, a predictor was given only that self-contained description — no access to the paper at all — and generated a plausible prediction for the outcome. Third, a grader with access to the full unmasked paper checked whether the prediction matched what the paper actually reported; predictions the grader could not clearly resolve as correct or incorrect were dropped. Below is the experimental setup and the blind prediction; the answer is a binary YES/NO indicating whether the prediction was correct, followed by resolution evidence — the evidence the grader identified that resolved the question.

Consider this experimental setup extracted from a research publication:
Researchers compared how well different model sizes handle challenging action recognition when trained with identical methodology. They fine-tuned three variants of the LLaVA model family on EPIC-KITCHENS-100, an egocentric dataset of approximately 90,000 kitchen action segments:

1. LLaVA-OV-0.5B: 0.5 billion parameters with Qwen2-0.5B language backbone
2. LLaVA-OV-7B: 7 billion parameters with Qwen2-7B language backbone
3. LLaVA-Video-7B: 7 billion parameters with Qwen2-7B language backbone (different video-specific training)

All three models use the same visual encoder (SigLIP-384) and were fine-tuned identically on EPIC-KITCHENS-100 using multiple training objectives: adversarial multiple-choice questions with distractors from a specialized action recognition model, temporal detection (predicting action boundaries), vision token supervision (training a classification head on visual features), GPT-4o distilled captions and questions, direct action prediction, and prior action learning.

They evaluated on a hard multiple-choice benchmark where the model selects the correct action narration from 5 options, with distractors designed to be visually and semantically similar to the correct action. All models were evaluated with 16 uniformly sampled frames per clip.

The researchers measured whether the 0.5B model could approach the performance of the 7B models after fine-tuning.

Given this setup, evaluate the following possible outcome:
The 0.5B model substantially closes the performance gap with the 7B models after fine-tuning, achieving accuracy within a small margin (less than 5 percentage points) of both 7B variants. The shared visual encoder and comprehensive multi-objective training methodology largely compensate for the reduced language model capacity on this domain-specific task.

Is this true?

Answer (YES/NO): NO